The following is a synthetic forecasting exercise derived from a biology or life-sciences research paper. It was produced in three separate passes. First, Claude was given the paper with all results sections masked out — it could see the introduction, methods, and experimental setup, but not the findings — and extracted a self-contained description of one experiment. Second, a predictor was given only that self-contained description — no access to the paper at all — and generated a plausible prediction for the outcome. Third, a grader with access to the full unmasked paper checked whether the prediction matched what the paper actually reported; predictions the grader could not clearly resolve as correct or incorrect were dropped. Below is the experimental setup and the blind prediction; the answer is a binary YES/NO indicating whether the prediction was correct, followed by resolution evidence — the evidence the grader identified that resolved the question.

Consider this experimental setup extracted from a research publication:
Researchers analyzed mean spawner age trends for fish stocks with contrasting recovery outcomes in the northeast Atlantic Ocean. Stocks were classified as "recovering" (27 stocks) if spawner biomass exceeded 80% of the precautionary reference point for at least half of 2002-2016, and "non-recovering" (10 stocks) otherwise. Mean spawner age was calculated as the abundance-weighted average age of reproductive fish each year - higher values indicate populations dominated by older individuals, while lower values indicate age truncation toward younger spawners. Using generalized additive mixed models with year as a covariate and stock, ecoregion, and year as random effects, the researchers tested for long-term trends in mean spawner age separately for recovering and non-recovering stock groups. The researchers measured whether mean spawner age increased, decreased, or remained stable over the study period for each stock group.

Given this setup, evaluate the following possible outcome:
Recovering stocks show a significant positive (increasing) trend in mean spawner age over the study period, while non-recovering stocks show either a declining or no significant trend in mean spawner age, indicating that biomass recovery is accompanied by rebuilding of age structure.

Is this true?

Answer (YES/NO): NO